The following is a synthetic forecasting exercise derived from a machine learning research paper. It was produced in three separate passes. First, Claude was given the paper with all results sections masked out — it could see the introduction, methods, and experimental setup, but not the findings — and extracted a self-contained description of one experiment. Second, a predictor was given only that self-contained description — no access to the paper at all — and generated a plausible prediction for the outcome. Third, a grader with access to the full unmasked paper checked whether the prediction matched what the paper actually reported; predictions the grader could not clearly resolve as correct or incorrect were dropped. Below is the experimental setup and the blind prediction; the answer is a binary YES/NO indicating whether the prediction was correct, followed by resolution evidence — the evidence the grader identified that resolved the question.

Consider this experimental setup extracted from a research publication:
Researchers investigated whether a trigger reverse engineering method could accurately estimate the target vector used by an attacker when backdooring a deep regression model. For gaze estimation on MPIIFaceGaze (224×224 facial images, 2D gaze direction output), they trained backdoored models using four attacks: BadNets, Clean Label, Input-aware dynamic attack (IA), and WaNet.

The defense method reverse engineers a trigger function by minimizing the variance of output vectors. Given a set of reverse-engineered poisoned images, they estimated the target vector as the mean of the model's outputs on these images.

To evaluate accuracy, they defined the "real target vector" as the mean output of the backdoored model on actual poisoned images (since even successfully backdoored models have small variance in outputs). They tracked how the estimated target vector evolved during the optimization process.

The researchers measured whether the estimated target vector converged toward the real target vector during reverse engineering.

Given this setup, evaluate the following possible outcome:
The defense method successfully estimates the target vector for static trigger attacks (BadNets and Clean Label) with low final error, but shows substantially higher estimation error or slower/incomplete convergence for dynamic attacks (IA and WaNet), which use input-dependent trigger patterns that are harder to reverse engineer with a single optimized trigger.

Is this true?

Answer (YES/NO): NO